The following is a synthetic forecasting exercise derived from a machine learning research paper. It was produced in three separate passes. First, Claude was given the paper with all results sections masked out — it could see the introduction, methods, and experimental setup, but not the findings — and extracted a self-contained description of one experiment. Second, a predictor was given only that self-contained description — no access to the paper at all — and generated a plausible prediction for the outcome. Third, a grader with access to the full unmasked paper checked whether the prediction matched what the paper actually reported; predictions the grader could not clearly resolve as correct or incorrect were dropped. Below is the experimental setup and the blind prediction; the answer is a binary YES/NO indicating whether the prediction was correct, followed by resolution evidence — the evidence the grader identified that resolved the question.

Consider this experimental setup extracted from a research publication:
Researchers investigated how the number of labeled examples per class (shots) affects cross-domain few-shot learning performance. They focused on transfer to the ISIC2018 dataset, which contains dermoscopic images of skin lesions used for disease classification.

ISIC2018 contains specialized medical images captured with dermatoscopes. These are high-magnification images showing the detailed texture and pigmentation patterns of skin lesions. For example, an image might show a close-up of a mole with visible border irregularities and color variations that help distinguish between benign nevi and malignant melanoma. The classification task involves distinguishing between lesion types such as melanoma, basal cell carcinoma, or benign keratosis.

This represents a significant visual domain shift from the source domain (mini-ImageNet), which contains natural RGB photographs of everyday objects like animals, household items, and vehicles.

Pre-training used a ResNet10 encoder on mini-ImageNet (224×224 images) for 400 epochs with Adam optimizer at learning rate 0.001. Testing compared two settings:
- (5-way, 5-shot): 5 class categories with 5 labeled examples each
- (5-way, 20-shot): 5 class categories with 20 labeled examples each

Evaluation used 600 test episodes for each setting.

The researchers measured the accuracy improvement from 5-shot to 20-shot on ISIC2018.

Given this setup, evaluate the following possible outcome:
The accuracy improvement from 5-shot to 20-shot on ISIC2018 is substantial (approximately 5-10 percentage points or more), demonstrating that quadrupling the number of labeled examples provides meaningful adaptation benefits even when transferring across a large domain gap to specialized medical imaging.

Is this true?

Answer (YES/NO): YES